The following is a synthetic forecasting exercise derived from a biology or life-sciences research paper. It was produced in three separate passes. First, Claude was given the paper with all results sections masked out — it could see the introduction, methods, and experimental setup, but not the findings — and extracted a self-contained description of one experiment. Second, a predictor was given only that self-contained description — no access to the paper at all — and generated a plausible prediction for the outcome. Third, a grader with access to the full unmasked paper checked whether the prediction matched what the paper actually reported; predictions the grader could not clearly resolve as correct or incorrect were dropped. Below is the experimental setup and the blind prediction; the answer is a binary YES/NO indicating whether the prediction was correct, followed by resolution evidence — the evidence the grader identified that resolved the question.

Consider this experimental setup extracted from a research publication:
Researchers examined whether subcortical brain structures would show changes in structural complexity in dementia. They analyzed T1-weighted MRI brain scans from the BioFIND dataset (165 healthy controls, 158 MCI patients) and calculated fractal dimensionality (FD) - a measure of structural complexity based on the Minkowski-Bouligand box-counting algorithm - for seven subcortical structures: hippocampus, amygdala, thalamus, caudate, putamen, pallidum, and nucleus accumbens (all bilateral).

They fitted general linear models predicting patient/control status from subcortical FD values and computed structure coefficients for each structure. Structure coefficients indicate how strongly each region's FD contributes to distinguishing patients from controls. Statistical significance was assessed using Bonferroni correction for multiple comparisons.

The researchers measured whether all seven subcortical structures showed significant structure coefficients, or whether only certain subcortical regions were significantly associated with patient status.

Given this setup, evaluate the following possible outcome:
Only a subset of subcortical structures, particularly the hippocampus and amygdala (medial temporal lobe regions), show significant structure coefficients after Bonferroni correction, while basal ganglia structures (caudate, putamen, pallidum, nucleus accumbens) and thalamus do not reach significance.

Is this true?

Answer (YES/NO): NO